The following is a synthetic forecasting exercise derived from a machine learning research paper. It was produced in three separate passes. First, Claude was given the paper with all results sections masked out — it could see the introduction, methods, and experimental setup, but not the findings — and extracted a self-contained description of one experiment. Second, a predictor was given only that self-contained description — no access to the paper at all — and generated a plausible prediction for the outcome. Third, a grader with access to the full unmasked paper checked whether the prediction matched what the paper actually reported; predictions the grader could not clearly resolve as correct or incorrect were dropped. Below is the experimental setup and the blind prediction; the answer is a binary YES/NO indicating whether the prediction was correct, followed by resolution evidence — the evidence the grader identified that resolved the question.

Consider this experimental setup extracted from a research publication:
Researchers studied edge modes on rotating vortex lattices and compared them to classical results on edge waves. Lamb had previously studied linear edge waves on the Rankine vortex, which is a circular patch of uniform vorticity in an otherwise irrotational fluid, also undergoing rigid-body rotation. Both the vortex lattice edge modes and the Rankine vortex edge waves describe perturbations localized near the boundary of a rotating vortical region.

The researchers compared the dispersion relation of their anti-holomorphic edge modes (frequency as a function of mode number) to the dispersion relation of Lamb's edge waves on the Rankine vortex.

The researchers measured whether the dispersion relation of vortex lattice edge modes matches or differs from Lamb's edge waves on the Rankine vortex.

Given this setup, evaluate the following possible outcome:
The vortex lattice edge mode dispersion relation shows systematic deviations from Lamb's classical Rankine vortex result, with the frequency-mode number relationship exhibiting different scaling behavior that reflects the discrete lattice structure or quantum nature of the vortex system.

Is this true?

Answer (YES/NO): NO